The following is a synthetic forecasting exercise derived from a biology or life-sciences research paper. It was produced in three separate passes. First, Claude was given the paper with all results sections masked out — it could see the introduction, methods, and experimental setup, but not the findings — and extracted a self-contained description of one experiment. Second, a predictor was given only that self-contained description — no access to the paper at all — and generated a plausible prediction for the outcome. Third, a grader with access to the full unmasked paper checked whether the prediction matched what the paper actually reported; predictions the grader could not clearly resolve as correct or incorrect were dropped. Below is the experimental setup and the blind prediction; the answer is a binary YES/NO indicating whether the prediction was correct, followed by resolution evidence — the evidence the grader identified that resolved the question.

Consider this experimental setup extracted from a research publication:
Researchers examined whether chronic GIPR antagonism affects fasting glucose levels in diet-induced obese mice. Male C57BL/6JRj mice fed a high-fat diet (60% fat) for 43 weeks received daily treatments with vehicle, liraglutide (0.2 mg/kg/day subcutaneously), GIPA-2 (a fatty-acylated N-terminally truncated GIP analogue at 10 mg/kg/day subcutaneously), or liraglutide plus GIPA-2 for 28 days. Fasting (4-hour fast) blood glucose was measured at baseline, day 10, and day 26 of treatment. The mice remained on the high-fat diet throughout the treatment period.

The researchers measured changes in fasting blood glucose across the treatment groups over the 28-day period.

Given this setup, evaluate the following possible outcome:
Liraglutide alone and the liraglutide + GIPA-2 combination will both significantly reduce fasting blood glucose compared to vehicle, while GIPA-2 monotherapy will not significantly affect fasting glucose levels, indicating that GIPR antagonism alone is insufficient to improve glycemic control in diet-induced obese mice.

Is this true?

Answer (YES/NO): NO